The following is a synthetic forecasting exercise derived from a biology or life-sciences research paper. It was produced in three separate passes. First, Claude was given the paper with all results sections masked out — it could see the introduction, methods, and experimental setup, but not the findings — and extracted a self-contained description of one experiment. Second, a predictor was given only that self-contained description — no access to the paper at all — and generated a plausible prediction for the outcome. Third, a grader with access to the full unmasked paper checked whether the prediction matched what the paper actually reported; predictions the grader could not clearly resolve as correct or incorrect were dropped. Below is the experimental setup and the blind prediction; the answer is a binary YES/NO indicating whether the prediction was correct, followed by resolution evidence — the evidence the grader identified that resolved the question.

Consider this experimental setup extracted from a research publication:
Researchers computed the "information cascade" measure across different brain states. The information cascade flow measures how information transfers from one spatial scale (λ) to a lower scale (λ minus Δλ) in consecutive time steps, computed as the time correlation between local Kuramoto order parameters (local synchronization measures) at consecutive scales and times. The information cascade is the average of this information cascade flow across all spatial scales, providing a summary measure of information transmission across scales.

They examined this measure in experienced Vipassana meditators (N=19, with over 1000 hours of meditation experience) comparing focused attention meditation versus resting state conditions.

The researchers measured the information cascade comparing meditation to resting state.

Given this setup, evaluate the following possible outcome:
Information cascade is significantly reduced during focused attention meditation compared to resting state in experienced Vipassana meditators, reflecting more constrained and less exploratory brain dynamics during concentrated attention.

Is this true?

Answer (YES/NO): NO